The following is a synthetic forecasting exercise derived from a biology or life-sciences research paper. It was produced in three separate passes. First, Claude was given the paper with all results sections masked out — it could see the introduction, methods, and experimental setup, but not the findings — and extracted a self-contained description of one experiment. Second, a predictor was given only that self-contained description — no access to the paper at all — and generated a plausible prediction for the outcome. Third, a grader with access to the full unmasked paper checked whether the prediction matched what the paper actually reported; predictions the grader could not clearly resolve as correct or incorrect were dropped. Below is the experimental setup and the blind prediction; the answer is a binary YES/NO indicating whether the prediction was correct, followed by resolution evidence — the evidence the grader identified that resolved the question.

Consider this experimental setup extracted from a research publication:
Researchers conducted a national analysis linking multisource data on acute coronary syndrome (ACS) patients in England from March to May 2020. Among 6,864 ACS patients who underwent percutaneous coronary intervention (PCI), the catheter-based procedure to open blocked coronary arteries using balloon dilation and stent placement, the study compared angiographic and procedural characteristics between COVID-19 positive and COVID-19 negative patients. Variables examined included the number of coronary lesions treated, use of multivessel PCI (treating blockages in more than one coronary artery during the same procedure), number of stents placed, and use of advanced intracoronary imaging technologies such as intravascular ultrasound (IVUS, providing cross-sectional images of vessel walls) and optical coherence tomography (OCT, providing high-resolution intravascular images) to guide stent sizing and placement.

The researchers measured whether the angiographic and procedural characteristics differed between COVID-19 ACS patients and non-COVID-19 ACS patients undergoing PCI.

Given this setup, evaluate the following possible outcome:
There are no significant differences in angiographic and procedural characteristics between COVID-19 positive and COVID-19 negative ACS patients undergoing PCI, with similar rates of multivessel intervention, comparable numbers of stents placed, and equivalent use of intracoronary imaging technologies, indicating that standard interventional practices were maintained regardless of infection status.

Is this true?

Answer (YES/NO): YES